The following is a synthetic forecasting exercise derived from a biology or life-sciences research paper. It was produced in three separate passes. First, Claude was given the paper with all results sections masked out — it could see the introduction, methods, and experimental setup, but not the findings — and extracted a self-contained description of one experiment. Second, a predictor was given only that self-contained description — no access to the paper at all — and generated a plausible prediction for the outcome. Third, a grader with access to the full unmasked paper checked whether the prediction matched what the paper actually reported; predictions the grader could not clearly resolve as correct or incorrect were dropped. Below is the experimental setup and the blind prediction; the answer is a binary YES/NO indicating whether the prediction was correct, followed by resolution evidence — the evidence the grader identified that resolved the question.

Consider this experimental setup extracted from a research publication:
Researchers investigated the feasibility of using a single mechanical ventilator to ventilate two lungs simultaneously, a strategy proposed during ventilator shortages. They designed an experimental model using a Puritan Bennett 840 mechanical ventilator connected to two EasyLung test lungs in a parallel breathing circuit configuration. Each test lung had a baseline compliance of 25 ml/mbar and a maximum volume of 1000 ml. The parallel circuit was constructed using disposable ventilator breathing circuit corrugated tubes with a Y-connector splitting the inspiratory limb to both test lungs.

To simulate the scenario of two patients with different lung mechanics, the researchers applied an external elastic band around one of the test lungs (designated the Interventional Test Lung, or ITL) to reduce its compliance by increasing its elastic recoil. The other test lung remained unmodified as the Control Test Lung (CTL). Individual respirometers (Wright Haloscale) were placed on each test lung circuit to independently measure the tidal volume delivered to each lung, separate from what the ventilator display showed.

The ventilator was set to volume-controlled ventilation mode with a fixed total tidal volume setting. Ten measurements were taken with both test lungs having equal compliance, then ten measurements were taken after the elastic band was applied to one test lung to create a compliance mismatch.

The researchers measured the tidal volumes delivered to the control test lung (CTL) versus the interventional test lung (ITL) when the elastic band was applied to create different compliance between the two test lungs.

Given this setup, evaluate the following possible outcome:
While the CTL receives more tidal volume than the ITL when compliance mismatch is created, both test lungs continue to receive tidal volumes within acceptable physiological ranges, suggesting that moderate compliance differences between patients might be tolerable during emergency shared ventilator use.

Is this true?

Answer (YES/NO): NO